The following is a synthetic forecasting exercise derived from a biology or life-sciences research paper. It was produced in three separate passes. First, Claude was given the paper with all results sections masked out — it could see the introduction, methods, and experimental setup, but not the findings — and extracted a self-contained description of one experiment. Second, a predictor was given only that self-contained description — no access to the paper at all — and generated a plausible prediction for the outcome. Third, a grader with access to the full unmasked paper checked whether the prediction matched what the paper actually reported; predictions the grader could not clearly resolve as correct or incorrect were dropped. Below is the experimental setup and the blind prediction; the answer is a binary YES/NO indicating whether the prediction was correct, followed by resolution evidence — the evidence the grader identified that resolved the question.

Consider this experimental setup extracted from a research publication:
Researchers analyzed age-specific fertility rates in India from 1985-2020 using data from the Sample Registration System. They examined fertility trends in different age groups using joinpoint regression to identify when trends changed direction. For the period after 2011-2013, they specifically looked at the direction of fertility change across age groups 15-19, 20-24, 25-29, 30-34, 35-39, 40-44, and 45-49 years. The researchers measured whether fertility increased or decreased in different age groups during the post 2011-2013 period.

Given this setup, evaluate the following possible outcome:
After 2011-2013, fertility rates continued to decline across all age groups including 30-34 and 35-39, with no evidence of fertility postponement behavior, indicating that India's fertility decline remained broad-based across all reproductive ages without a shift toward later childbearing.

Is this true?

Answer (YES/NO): NO